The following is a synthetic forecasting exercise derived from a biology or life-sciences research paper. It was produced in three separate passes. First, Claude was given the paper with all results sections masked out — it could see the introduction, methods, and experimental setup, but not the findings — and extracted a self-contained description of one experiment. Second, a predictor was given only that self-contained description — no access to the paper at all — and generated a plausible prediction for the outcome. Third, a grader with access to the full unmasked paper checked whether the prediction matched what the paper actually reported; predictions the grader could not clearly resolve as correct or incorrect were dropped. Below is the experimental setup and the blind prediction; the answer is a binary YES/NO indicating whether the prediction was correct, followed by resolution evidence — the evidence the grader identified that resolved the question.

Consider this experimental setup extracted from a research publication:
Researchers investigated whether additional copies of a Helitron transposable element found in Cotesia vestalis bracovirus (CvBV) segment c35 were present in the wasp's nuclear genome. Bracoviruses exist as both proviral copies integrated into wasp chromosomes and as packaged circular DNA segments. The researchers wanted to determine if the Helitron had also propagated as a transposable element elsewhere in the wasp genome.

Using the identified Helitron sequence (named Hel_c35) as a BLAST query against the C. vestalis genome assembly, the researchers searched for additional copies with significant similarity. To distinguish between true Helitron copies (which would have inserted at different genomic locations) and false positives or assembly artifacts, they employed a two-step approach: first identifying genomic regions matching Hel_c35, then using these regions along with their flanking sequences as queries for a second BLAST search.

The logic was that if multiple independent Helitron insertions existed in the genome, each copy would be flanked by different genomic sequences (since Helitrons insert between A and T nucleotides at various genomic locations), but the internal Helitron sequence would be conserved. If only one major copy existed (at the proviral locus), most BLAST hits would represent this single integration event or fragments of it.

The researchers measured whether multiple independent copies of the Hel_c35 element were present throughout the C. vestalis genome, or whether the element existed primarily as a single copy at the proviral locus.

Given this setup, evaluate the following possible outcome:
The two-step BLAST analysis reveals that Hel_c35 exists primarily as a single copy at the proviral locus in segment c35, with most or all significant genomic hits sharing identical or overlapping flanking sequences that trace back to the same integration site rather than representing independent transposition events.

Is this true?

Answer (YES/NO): YES